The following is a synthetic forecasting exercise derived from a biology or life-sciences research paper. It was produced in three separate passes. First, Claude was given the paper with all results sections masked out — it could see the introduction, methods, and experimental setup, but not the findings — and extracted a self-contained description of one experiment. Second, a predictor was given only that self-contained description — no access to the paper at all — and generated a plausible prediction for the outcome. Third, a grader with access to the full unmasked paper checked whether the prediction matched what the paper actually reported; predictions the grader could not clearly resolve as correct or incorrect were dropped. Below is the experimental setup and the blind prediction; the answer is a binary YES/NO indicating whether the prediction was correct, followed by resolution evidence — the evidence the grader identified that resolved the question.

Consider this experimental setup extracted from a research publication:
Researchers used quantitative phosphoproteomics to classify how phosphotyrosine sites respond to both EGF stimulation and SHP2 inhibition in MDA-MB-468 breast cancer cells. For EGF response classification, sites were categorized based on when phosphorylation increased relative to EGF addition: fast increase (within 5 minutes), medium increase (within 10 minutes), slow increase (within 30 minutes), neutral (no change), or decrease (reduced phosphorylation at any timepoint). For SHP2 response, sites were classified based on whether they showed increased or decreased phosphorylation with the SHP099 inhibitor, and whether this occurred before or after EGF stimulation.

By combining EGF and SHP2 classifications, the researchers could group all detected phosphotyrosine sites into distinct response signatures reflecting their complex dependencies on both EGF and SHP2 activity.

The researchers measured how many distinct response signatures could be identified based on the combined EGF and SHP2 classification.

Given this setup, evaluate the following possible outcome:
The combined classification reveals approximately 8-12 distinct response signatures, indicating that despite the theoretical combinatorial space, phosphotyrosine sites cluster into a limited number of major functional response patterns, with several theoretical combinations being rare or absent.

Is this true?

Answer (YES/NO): NO